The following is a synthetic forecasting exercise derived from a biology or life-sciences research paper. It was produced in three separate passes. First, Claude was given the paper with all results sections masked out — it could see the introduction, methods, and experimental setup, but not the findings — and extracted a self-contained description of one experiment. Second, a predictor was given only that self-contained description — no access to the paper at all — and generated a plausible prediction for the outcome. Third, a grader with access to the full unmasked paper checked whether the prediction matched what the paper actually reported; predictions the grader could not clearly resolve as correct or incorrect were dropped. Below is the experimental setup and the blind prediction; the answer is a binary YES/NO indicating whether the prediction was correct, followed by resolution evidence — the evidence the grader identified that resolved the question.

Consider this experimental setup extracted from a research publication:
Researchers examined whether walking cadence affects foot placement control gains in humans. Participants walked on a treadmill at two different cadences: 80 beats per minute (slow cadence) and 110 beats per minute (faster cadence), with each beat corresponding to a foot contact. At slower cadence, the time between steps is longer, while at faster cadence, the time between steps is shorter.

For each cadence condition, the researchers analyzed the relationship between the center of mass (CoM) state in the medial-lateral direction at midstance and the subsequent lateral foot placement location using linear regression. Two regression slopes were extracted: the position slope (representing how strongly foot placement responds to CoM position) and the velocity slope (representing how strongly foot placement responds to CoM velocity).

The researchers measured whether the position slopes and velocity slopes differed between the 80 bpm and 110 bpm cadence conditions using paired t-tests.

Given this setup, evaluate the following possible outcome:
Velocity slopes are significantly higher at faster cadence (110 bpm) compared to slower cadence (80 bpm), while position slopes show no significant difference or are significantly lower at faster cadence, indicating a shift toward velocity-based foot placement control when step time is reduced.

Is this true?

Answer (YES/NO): NO